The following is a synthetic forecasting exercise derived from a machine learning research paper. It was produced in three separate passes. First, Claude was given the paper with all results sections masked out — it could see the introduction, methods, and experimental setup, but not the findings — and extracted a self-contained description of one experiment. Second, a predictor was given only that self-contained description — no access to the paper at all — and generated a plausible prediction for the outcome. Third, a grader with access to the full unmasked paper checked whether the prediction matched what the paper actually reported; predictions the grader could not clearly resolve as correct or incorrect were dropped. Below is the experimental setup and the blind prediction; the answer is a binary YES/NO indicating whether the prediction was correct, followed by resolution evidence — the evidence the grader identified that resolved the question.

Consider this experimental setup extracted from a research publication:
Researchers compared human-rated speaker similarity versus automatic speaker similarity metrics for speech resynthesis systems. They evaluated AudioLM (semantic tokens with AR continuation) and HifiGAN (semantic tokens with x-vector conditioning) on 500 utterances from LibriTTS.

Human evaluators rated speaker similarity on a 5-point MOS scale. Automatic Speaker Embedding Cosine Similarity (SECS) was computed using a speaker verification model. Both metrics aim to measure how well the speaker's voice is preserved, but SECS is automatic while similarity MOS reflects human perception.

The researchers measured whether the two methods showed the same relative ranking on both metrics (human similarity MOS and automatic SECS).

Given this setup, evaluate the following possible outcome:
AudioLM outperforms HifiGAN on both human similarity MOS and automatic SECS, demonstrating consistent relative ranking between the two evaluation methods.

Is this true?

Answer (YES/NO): NO